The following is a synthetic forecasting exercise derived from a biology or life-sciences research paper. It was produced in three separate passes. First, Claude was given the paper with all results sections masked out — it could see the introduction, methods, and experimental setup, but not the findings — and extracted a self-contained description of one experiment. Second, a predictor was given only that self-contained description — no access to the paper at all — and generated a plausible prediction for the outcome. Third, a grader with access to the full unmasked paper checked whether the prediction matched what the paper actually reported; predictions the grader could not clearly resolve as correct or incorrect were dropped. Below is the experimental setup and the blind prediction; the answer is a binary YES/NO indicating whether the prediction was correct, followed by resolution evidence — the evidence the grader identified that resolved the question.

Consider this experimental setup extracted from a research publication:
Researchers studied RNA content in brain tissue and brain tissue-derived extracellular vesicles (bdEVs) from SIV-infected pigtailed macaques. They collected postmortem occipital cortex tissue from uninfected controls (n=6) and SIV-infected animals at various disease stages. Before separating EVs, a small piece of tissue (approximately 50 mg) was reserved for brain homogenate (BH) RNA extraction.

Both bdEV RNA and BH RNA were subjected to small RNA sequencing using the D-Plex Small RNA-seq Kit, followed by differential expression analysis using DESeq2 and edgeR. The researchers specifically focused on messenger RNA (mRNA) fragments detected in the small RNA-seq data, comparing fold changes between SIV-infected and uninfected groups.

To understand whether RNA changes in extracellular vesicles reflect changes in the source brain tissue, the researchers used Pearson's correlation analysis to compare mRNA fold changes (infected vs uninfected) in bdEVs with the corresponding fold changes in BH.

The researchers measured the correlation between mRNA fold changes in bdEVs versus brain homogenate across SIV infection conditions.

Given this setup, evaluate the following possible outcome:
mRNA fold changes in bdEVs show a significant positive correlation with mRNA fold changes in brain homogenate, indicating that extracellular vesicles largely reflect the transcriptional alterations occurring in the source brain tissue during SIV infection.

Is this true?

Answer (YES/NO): YES